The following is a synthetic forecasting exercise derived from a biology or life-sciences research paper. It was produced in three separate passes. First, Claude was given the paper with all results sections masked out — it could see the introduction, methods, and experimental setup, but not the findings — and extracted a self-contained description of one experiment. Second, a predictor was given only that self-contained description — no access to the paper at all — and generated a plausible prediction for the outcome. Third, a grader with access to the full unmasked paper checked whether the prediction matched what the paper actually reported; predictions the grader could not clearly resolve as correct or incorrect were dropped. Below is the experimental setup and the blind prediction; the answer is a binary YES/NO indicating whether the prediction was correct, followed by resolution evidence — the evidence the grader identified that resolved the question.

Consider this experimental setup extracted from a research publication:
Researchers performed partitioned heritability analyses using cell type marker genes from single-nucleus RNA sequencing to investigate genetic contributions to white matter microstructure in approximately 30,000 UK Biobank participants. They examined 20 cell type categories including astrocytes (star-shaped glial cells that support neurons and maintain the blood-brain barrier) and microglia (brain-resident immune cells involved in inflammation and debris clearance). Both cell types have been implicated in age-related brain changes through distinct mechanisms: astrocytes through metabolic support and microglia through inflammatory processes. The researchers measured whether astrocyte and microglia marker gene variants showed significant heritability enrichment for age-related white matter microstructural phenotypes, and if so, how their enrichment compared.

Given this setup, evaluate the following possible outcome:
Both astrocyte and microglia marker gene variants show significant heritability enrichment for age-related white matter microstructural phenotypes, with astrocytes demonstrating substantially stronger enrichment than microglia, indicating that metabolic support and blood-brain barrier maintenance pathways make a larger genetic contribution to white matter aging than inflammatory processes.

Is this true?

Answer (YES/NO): NO